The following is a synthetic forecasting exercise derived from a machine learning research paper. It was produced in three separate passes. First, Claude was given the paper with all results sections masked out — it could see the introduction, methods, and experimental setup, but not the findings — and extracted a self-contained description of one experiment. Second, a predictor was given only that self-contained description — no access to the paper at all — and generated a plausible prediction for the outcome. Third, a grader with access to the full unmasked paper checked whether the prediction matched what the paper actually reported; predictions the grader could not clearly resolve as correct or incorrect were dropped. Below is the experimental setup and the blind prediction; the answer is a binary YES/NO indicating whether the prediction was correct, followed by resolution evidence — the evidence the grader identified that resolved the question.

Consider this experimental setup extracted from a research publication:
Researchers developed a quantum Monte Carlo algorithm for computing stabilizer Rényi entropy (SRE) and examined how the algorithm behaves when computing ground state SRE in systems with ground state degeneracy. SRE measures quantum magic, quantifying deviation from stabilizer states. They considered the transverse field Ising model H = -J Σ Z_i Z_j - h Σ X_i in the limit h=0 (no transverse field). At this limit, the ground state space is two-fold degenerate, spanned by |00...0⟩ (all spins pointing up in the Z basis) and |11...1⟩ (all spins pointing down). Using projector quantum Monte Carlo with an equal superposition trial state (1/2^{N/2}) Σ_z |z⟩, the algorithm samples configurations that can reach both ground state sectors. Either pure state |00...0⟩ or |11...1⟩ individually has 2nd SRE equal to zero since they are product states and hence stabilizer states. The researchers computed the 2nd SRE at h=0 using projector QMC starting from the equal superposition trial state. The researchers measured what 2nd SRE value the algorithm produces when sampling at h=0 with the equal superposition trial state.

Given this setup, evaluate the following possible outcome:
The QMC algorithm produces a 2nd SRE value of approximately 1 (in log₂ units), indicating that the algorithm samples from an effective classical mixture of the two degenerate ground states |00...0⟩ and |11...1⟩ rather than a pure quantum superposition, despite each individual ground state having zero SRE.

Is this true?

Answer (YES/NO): YES